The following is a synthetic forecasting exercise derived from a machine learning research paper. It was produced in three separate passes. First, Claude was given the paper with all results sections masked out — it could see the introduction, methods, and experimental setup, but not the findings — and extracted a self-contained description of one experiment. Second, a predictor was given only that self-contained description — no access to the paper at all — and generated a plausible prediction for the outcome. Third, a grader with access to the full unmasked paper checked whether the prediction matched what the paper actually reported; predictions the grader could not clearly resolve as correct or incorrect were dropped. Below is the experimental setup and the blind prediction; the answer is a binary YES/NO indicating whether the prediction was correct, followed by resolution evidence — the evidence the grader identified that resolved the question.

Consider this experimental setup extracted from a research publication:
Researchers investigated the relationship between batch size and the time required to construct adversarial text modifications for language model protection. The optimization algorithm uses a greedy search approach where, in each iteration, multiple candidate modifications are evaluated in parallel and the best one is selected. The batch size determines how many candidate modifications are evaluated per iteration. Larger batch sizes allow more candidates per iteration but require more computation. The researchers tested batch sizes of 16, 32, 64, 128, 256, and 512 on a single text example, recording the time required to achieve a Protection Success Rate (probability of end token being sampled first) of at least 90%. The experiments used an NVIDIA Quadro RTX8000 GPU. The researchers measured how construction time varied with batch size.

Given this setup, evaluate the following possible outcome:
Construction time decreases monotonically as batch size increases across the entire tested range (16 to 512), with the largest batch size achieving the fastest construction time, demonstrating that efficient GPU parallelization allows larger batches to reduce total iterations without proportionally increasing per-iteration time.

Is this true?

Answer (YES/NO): NO